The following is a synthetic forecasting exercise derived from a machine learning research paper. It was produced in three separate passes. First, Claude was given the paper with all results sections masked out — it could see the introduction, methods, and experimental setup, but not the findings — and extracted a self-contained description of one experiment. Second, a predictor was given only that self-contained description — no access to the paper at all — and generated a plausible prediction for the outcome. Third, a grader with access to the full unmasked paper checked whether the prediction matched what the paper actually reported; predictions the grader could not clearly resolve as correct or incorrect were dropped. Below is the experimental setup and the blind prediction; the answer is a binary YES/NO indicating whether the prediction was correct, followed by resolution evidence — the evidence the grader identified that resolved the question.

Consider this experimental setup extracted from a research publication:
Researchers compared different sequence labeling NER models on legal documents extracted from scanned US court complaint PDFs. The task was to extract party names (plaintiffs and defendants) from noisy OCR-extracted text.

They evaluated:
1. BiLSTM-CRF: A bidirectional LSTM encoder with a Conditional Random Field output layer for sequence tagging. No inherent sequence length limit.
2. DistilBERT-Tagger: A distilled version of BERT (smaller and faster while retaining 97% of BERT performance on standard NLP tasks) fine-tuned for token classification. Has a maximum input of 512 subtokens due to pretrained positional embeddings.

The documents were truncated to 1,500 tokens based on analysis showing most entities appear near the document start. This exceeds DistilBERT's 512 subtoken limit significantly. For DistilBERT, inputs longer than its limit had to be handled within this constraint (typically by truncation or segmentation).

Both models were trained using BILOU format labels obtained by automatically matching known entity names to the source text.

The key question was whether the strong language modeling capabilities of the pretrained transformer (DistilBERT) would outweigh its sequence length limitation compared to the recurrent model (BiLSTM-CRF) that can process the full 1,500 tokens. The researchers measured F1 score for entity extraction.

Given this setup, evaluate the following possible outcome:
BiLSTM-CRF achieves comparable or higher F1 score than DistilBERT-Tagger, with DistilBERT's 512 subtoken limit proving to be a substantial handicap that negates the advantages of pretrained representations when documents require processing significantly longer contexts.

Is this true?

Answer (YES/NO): NO